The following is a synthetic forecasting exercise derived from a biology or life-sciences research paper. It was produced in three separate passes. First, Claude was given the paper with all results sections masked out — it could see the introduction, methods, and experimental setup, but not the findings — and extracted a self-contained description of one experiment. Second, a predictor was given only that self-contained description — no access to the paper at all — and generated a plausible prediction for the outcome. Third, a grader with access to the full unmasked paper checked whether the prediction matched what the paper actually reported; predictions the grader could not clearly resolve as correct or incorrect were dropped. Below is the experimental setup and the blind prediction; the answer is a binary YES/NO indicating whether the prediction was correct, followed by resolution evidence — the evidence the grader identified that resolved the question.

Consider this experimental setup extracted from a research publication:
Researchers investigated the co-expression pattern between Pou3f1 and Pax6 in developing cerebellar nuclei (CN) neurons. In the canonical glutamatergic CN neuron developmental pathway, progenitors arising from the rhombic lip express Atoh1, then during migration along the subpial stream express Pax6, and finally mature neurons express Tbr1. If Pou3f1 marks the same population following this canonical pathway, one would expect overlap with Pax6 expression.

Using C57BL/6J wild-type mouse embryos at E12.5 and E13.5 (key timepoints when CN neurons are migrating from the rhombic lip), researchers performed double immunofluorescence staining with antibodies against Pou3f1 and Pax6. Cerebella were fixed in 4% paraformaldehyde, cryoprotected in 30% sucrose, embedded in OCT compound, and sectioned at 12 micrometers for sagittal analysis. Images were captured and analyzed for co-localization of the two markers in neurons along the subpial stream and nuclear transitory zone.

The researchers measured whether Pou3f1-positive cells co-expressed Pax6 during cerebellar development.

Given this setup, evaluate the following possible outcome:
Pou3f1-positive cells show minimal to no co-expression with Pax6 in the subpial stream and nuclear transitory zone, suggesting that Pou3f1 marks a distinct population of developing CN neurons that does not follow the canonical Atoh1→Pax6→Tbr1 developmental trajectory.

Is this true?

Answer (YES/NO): YES